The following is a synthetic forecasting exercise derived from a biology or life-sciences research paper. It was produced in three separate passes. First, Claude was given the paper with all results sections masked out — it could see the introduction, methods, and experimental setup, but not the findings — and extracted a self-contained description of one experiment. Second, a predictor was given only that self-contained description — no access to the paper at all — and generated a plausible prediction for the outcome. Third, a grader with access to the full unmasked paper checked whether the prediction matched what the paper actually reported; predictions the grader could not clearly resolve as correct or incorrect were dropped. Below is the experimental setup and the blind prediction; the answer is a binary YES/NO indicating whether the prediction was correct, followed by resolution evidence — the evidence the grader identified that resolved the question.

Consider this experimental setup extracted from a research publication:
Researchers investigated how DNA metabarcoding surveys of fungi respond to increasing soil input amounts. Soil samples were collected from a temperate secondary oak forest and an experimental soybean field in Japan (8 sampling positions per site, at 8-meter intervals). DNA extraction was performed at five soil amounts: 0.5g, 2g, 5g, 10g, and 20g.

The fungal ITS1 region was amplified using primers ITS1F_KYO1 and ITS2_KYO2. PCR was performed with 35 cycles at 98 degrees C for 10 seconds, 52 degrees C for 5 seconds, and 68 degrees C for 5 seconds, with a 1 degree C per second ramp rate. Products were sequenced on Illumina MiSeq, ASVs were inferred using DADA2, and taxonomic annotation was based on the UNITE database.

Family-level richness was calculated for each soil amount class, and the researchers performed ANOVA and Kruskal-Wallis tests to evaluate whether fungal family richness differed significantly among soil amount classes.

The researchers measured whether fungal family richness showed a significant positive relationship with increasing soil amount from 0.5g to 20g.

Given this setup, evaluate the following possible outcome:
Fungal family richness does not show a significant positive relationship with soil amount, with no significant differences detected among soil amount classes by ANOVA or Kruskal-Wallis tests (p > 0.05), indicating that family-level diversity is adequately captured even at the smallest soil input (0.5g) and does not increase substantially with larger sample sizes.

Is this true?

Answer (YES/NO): YES